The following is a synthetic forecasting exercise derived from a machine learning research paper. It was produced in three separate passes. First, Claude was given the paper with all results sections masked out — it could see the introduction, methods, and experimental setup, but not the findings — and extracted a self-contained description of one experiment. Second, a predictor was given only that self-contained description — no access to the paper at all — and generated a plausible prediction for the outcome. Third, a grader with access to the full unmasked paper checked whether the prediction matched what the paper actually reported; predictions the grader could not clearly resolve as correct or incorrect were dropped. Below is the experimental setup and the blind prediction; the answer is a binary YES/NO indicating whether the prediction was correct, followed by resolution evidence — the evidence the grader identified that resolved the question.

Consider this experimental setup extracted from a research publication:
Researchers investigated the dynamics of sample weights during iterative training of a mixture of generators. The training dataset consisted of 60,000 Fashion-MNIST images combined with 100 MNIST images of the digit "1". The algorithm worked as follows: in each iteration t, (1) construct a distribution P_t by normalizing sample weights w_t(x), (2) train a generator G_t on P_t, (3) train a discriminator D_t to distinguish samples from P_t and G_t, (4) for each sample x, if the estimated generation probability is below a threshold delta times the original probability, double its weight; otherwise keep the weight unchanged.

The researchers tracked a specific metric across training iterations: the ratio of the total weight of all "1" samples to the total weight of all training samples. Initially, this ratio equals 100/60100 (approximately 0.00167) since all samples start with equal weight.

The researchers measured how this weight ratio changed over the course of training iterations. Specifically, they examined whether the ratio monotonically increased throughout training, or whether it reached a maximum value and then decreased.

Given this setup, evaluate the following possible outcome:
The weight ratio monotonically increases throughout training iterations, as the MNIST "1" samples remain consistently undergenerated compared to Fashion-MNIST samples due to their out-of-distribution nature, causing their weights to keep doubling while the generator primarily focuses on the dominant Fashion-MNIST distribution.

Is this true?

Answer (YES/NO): NO